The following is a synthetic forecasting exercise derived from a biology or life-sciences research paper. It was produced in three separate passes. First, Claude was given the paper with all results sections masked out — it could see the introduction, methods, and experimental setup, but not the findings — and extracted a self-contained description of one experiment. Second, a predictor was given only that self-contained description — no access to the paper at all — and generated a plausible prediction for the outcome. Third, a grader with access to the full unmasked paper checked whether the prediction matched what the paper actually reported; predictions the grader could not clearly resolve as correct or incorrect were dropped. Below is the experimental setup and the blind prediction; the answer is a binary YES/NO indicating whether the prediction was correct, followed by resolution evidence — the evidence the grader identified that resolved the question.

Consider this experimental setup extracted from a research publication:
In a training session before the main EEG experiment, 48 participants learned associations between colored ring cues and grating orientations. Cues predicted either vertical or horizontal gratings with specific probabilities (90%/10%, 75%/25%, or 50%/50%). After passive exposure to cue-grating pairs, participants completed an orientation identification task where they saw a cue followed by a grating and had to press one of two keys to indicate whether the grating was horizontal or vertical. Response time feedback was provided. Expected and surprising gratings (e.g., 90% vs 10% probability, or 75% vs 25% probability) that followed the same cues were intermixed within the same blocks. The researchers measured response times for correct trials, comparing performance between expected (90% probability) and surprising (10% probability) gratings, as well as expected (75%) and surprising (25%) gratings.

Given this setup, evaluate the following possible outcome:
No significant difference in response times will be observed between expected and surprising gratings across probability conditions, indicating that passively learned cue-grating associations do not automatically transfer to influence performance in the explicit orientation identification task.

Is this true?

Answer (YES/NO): NO